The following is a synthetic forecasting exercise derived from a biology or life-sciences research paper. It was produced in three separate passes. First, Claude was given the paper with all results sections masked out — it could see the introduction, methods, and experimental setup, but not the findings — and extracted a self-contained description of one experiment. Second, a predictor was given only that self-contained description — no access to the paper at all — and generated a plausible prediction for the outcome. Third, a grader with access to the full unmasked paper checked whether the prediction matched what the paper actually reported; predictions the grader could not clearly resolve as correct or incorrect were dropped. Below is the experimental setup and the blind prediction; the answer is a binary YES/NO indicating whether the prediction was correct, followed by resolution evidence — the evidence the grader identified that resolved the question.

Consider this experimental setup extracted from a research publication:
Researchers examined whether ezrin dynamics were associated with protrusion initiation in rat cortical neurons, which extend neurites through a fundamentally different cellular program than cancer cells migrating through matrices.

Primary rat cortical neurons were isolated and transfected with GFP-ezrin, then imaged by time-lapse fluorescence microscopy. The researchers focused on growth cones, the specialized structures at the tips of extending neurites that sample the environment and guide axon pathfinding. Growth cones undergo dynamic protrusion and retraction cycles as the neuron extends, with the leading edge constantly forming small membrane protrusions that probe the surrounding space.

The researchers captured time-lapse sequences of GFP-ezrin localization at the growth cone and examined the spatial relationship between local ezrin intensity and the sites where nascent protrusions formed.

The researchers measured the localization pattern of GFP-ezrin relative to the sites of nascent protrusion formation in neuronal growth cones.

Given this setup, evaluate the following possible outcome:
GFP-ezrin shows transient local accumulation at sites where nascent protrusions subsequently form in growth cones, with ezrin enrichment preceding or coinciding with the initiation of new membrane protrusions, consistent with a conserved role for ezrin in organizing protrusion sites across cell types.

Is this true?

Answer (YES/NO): NO